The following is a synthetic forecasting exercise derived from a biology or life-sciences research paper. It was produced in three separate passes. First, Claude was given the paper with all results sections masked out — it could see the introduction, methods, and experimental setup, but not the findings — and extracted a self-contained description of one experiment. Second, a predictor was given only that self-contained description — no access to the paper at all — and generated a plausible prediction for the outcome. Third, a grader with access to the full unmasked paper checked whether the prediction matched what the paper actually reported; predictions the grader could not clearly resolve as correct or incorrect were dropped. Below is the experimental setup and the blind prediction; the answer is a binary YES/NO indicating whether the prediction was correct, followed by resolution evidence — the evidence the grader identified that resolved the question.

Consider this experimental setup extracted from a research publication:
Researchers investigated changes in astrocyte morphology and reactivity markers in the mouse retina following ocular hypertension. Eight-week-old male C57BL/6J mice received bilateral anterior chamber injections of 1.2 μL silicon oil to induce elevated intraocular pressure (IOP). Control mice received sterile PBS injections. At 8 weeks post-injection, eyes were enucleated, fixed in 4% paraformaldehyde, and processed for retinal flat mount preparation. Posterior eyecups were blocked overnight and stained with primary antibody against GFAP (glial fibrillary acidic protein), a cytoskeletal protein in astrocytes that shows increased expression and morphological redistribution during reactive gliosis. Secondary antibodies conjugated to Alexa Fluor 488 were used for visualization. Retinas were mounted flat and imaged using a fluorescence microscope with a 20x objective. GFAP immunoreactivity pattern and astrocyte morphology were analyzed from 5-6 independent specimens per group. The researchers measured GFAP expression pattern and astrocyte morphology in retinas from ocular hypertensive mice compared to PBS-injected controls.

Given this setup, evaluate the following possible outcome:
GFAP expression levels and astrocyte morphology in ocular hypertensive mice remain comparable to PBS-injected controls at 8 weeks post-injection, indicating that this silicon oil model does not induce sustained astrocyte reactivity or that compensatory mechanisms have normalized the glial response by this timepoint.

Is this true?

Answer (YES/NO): NO